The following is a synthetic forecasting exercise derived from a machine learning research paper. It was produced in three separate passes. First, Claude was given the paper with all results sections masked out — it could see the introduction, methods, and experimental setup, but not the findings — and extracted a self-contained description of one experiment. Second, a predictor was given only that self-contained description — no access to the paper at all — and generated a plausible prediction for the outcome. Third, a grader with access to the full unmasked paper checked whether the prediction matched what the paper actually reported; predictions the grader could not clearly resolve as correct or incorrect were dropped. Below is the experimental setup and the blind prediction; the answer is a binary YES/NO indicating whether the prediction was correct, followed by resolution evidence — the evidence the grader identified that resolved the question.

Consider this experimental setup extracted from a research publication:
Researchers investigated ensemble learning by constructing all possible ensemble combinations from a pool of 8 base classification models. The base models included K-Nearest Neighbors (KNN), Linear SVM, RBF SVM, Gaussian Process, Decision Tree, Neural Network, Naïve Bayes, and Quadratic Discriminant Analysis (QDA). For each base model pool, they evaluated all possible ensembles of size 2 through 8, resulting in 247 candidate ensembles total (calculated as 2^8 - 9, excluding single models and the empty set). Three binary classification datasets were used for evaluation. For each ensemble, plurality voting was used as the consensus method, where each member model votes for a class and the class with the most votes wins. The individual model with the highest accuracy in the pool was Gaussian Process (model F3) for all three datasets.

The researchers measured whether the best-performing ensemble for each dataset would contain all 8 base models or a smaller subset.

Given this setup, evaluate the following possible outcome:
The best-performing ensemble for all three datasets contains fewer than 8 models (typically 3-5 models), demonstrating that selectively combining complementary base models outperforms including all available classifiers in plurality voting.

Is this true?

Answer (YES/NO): YES